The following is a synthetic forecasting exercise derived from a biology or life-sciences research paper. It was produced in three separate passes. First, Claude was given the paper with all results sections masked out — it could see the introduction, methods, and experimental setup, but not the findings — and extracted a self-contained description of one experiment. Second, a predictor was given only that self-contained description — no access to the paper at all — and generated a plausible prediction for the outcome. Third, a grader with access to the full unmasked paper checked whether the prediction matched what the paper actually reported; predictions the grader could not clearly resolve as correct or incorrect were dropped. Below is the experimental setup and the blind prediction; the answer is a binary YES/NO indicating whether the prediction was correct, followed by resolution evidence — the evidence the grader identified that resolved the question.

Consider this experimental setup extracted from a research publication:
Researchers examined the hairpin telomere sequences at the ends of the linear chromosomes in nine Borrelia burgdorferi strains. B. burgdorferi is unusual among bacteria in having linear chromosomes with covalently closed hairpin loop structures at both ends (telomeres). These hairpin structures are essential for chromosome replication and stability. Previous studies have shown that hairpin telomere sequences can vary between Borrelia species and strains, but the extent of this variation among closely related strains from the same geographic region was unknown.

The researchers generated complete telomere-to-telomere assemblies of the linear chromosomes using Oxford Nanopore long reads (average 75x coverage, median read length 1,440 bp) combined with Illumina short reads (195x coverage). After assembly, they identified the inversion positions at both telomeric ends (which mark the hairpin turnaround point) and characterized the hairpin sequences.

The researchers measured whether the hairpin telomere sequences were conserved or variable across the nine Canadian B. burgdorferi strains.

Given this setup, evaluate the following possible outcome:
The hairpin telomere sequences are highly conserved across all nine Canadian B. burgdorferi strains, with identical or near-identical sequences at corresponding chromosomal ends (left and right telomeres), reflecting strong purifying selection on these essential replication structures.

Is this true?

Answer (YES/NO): NO